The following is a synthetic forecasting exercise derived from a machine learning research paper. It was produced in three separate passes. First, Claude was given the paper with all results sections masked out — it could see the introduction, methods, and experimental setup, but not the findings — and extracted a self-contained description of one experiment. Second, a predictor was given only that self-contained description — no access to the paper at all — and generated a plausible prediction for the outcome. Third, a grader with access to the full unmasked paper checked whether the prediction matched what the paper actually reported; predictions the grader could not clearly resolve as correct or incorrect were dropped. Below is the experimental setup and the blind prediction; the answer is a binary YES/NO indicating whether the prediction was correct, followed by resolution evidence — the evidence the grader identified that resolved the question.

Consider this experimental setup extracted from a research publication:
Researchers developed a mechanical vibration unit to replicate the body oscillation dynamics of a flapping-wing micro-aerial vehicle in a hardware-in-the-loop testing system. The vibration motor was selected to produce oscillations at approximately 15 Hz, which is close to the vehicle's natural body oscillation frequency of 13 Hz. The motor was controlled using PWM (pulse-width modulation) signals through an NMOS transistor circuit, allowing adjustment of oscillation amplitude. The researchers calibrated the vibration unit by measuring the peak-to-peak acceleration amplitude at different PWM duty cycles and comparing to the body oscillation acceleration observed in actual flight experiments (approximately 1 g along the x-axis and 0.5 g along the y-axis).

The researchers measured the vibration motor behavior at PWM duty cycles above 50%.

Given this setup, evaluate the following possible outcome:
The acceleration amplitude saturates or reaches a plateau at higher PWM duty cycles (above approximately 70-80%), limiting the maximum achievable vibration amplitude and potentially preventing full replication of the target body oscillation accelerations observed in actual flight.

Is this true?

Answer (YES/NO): NO